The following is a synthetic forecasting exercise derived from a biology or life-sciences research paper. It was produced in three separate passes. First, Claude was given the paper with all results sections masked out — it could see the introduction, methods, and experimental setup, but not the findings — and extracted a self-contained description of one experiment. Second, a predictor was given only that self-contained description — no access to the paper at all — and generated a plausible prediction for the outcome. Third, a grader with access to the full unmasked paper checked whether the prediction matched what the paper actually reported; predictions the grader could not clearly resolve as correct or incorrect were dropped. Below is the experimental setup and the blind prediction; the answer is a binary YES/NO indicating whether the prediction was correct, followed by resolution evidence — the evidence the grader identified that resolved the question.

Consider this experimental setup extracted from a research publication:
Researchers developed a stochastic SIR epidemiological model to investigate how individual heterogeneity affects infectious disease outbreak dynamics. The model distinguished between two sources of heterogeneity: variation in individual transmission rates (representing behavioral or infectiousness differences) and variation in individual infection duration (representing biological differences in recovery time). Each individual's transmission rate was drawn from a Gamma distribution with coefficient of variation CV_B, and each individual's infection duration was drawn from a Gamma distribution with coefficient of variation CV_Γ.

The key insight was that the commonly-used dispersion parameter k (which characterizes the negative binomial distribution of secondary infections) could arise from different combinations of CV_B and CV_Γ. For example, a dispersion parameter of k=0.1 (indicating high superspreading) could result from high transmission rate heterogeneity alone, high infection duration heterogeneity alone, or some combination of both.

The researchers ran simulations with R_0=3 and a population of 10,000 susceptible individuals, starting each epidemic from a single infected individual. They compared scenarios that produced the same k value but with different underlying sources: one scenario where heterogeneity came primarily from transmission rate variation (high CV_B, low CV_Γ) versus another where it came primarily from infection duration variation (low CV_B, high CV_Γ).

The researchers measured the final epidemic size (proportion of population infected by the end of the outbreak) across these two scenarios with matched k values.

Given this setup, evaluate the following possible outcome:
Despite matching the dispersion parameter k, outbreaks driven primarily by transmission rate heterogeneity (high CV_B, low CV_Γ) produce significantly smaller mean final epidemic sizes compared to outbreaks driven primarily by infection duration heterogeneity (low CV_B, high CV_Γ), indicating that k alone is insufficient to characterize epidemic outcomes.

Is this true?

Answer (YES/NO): NO